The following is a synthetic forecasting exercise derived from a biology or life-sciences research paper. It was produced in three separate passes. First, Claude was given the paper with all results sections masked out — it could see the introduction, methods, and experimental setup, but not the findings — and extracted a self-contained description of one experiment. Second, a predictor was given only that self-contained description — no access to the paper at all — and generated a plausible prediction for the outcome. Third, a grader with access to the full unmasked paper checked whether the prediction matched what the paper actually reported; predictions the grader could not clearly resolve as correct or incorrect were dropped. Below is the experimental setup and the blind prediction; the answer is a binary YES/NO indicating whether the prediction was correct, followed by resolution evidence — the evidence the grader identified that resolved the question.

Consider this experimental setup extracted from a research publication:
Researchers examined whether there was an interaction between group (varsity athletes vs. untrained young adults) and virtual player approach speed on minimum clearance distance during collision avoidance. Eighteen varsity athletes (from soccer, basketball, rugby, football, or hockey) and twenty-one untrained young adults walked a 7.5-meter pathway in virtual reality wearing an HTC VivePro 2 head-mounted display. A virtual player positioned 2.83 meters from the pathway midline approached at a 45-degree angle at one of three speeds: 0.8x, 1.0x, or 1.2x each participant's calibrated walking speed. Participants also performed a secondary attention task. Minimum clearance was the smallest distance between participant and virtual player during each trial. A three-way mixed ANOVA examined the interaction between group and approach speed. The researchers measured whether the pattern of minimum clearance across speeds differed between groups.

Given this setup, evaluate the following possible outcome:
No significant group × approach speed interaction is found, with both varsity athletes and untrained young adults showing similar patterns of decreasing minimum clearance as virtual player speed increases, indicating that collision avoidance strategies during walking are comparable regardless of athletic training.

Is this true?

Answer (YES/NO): YES